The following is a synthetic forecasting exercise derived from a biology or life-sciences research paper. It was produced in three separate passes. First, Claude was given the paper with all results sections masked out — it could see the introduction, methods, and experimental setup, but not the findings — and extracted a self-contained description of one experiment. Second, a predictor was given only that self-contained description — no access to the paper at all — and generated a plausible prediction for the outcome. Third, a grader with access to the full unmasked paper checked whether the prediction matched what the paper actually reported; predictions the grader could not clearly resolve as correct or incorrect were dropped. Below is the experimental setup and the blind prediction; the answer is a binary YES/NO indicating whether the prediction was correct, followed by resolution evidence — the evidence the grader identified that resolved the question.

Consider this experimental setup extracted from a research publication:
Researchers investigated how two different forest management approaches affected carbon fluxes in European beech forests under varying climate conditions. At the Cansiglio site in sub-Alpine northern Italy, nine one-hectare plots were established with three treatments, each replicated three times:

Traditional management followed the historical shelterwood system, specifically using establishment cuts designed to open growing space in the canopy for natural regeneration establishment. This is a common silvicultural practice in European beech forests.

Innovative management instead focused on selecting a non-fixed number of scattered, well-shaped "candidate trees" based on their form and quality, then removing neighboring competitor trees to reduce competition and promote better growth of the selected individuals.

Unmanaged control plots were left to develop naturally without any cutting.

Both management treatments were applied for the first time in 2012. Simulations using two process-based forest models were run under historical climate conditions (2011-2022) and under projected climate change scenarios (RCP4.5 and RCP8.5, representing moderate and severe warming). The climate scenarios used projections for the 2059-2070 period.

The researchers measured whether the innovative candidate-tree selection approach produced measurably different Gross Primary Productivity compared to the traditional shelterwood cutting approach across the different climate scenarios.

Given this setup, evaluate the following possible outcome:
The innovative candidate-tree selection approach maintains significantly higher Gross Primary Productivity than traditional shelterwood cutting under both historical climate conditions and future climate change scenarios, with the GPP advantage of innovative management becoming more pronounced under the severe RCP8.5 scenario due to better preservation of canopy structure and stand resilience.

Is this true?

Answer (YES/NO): NO